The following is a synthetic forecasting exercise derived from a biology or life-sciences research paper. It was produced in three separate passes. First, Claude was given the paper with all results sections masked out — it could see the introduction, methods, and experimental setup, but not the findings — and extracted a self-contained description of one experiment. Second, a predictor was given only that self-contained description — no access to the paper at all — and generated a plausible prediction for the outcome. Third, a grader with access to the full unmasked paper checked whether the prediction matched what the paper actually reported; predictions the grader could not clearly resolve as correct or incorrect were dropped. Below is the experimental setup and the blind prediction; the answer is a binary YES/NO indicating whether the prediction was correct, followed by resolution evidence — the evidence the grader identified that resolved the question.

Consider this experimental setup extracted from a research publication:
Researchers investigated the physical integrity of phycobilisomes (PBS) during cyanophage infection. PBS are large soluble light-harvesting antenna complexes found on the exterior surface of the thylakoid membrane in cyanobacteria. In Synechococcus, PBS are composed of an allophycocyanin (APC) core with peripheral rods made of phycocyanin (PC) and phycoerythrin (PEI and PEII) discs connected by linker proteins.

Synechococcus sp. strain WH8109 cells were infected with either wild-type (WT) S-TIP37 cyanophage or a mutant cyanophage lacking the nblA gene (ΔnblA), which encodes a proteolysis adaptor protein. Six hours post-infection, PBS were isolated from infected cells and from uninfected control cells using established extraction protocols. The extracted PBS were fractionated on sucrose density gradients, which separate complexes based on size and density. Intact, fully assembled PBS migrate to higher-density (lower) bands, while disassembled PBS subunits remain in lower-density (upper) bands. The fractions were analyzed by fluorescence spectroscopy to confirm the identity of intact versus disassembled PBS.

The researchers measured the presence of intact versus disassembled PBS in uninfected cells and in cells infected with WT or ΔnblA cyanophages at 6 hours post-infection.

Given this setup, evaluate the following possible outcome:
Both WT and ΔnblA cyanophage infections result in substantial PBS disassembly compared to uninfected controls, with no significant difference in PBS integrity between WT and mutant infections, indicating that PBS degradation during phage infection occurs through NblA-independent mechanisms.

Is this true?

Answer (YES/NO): NO